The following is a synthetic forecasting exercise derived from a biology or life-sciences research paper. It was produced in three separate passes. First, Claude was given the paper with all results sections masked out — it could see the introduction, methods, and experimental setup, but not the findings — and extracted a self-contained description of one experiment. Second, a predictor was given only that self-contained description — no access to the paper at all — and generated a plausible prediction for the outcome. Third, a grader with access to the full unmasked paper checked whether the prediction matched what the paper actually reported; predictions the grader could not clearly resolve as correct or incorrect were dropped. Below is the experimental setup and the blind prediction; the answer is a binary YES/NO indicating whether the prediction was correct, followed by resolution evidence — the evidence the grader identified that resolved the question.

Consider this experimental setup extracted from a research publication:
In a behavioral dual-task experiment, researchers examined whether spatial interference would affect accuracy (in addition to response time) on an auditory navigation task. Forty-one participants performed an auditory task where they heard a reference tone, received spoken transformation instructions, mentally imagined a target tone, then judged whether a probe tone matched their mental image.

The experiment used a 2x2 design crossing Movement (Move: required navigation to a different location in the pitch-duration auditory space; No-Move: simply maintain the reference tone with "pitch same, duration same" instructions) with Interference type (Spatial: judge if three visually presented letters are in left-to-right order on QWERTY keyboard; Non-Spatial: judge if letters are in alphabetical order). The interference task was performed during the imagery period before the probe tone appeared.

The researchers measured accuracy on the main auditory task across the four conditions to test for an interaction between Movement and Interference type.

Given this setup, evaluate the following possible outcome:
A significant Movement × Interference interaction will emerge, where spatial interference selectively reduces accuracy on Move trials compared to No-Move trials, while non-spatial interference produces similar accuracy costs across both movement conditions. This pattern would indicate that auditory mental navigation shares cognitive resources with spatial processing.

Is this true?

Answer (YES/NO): NO